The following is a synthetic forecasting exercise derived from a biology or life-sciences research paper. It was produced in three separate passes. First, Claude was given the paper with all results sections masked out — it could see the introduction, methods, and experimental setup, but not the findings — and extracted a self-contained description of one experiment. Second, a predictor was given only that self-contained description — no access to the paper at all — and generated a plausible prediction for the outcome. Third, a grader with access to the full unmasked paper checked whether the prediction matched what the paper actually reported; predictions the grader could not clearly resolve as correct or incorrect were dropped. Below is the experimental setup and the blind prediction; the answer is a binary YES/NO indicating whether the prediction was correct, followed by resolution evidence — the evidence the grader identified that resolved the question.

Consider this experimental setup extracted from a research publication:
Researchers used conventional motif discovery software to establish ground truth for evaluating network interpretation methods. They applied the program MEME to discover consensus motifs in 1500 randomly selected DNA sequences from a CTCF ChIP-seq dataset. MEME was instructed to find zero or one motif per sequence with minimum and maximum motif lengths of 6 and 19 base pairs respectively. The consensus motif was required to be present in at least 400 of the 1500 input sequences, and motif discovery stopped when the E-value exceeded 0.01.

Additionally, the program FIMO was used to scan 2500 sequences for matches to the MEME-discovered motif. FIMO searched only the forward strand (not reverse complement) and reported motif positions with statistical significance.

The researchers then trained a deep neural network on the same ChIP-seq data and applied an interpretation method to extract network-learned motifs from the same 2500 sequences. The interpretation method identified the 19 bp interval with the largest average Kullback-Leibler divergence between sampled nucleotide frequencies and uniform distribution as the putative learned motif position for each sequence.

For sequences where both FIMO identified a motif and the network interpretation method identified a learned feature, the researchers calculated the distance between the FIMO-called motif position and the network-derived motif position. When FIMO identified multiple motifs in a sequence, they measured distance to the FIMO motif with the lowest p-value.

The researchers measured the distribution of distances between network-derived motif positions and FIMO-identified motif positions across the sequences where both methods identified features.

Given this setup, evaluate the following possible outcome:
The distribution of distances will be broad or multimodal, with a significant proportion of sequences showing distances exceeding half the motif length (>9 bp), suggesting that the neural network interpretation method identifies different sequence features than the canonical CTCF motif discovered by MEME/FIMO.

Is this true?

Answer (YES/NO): NO